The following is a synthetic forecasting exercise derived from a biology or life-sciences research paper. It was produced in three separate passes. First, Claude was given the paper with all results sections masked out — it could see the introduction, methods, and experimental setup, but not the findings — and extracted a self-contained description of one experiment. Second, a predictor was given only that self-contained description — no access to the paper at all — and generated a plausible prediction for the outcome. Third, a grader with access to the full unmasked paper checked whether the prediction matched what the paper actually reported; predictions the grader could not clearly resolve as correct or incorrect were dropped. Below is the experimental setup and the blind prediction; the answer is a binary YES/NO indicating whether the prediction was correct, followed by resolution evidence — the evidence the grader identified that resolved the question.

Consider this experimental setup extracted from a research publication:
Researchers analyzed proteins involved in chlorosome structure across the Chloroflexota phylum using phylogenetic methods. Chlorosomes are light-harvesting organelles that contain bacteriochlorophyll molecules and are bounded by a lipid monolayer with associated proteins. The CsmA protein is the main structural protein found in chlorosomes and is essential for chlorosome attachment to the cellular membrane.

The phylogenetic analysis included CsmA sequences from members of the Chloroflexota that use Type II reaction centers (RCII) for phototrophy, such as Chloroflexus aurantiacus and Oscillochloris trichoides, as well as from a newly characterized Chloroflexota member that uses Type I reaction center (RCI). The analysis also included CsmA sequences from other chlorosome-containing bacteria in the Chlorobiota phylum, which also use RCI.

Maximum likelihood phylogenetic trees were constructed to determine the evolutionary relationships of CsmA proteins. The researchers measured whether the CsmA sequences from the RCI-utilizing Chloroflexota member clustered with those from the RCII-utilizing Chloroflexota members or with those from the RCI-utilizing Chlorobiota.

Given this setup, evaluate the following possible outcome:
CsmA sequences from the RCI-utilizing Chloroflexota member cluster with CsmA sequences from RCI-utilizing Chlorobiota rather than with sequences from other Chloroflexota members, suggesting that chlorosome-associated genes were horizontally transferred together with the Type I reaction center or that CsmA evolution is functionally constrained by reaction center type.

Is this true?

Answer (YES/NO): NO